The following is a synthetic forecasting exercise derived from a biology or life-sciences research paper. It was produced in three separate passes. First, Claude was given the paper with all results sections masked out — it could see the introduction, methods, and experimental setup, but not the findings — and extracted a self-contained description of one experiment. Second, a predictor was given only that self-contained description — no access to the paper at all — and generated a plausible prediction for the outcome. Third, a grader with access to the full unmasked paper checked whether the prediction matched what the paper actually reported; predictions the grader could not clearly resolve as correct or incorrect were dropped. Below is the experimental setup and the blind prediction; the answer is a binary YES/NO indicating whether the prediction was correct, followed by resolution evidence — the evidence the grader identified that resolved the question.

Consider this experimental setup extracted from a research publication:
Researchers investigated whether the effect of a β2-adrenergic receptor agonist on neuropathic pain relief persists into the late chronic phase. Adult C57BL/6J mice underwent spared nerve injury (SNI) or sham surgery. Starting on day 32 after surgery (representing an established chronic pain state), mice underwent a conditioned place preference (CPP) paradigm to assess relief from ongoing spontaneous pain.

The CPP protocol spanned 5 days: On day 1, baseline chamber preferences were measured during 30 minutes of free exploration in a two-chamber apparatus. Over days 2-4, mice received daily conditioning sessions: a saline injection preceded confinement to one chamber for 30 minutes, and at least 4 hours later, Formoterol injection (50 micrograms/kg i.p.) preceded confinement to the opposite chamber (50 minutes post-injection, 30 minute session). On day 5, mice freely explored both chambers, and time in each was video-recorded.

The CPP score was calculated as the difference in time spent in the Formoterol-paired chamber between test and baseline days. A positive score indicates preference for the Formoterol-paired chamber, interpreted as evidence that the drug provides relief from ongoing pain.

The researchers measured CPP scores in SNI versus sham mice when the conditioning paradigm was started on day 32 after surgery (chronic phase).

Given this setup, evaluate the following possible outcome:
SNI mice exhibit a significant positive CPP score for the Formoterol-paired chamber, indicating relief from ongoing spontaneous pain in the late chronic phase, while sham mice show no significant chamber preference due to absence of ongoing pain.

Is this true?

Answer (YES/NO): YES